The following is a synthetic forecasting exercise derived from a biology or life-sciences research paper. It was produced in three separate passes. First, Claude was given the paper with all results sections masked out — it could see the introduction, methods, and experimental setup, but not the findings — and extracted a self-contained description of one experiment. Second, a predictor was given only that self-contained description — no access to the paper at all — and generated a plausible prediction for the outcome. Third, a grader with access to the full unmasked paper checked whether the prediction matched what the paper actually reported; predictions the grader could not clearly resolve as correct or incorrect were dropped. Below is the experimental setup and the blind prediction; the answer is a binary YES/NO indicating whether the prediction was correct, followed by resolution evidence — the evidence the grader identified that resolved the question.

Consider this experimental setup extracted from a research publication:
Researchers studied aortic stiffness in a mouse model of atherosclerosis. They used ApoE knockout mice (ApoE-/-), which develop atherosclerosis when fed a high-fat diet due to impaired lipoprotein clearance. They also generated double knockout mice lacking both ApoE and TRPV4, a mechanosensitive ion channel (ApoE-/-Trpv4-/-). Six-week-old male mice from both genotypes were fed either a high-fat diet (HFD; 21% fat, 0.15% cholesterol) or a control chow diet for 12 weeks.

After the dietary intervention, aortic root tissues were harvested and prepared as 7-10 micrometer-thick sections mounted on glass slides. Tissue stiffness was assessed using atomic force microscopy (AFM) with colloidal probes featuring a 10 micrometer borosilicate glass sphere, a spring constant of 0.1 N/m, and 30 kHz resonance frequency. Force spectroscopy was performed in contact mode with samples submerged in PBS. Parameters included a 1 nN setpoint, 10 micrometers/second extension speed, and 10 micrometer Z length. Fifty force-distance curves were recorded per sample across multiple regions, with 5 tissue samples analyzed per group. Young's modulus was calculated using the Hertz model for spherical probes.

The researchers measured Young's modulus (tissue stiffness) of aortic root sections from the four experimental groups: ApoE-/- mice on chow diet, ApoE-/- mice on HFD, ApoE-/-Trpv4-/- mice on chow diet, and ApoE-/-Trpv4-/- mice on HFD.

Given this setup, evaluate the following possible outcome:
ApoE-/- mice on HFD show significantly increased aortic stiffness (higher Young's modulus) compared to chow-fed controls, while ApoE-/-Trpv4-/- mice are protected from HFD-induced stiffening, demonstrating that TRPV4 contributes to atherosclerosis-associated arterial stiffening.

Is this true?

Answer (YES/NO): YES